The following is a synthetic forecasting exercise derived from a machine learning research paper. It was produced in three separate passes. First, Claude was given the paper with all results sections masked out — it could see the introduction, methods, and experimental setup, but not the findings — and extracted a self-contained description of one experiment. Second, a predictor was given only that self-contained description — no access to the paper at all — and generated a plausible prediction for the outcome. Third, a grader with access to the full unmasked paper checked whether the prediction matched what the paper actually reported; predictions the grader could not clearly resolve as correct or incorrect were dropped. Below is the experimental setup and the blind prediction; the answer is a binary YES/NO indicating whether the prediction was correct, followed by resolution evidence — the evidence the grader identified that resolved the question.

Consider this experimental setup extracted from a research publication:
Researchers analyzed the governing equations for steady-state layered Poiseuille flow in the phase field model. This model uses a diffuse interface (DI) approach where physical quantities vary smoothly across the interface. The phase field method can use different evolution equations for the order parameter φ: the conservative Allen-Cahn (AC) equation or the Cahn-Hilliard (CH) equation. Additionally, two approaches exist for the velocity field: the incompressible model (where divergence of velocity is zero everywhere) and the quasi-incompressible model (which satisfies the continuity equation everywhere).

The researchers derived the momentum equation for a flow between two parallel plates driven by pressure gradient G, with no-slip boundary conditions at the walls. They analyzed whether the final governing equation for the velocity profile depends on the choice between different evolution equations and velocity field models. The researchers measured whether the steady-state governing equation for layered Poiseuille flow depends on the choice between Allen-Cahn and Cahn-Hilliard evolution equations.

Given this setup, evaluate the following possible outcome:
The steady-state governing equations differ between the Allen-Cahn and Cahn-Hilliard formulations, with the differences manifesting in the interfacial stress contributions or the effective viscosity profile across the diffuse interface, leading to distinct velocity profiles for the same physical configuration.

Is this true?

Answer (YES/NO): NO